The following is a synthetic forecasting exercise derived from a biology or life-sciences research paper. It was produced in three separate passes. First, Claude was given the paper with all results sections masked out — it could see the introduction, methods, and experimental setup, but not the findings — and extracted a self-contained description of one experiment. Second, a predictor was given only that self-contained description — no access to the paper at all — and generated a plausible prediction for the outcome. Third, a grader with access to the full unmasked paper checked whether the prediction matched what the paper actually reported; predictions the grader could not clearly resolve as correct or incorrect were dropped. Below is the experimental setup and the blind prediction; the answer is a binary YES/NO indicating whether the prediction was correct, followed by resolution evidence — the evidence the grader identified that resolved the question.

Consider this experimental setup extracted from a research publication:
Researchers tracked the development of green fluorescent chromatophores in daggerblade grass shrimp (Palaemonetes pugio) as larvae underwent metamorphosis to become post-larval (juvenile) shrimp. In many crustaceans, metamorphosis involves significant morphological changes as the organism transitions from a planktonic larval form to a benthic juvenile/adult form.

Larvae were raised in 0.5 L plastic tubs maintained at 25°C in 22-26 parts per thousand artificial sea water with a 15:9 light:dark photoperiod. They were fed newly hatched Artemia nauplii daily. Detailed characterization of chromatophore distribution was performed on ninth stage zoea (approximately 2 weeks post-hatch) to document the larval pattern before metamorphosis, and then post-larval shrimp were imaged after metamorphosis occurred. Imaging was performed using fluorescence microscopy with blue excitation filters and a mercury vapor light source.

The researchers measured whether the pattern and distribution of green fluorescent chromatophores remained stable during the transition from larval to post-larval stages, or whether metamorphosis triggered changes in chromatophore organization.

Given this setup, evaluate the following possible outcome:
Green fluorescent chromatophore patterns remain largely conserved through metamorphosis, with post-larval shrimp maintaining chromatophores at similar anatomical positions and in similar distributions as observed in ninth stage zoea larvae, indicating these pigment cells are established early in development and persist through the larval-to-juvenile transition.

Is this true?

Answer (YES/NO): NO